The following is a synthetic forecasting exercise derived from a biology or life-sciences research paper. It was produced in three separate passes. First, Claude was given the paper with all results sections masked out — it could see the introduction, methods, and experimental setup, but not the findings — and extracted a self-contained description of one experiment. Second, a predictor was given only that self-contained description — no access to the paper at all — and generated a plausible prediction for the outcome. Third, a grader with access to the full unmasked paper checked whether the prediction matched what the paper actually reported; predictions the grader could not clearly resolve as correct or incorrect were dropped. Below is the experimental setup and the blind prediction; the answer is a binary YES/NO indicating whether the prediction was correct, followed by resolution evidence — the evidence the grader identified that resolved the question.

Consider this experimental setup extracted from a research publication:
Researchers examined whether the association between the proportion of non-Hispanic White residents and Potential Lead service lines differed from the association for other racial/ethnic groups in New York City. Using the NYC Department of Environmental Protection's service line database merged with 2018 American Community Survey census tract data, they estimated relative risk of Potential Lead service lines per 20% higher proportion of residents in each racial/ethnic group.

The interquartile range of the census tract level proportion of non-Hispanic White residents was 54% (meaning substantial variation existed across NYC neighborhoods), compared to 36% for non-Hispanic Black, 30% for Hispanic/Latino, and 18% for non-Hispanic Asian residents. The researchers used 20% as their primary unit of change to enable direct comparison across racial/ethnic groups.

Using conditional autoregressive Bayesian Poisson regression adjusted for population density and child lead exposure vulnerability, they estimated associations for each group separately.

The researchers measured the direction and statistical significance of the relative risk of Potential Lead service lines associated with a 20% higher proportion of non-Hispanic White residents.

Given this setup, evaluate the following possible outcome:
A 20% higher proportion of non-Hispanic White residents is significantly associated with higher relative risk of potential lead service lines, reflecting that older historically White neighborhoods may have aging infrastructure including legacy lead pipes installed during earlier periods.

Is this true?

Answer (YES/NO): NO